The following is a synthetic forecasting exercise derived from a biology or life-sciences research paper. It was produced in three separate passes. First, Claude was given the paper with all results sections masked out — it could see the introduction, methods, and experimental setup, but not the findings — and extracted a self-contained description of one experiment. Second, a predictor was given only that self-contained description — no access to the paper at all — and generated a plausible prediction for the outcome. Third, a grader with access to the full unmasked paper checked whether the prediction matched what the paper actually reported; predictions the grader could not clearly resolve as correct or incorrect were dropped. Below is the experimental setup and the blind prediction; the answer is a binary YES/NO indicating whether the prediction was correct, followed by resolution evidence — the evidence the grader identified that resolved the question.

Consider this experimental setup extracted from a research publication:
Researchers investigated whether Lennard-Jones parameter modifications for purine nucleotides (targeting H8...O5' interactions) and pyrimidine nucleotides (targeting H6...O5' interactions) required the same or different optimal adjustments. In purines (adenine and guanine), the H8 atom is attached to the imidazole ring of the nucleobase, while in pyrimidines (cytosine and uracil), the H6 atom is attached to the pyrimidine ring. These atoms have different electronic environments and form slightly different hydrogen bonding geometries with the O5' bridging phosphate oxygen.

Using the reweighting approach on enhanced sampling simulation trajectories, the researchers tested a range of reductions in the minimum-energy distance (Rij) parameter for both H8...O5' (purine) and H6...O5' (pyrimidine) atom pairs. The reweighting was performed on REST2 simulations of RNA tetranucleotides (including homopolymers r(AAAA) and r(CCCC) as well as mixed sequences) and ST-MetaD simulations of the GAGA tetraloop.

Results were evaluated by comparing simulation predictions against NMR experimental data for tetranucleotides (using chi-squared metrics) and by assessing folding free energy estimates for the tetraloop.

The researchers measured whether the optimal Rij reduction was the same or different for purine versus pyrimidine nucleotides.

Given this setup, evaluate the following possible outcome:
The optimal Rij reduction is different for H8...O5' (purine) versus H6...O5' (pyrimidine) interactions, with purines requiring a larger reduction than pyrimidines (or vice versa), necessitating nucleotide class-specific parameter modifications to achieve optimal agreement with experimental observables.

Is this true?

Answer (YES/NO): NO